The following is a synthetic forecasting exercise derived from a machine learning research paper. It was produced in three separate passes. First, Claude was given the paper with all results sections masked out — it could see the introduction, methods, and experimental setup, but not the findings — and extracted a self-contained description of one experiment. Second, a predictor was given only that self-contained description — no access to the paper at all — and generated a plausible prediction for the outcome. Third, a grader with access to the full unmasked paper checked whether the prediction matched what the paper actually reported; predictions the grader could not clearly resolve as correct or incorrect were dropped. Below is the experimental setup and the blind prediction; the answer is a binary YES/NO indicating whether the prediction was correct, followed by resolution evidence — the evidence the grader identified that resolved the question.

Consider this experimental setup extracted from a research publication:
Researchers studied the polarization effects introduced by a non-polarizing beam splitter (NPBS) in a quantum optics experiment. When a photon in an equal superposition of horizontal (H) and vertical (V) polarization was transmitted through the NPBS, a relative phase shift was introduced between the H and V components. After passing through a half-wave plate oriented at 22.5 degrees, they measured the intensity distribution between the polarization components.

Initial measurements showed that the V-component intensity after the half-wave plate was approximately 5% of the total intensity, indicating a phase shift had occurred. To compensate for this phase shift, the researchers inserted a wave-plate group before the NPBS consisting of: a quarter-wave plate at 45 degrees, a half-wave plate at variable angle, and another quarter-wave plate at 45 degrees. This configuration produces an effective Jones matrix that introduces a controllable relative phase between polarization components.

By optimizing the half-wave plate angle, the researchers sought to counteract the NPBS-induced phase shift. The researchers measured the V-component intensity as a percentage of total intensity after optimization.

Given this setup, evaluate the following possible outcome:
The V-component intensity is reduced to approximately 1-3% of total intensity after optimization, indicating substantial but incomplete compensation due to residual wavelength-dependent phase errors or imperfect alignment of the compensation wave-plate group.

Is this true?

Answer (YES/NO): NO